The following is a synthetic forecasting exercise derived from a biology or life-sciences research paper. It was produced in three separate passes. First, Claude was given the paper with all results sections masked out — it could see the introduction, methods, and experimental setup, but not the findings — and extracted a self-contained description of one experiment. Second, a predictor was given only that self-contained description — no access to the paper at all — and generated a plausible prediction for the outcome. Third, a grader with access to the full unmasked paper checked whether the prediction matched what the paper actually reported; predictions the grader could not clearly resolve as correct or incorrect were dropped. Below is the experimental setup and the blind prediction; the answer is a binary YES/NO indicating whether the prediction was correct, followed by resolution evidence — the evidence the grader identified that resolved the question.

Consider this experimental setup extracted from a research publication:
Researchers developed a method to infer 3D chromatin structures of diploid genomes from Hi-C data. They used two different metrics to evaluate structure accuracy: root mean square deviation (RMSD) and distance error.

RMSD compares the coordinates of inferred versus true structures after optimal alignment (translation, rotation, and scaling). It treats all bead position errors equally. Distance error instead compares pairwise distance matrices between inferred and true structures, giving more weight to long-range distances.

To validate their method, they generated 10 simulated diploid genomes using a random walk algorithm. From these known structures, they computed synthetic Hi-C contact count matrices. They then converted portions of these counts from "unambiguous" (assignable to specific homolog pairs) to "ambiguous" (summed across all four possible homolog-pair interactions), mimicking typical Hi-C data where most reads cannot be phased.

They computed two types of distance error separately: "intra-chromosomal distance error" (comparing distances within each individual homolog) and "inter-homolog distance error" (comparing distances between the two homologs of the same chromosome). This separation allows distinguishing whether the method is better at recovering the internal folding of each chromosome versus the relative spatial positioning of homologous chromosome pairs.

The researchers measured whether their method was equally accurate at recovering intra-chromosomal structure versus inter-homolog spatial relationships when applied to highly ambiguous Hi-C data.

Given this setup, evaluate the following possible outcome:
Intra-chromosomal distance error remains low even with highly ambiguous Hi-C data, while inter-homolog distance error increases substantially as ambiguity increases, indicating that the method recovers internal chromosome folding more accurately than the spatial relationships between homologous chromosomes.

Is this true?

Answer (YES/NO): NO